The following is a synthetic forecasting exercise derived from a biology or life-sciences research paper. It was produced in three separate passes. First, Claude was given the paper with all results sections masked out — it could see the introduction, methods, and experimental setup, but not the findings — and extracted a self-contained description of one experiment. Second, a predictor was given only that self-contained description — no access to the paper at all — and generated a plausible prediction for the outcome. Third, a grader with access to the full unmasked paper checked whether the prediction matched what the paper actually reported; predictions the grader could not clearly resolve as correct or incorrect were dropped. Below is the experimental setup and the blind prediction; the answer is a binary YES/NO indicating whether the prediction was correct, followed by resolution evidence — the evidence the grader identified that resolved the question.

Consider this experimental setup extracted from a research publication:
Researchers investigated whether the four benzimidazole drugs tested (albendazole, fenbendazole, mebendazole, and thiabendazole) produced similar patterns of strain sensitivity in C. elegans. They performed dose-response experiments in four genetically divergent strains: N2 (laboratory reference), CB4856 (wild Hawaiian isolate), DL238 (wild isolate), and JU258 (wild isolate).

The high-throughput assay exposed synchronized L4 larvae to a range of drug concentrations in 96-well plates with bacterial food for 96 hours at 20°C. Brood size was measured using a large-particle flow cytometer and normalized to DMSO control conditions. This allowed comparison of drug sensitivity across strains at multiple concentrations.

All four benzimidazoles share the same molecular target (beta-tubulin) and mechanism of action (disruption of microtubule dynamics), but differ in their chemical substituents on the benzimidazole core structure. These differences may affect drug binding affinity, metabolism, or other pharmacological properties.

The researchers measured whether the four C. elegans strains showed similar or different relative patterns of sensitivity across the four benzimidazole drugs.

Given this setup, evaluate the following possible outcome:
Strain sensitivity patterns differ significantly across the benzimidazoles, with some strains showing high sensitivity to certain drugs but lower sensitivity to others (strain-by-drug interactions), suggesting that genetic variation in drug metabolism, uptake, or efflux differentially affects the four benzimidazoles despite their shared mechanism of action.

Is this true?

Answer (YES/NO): YES